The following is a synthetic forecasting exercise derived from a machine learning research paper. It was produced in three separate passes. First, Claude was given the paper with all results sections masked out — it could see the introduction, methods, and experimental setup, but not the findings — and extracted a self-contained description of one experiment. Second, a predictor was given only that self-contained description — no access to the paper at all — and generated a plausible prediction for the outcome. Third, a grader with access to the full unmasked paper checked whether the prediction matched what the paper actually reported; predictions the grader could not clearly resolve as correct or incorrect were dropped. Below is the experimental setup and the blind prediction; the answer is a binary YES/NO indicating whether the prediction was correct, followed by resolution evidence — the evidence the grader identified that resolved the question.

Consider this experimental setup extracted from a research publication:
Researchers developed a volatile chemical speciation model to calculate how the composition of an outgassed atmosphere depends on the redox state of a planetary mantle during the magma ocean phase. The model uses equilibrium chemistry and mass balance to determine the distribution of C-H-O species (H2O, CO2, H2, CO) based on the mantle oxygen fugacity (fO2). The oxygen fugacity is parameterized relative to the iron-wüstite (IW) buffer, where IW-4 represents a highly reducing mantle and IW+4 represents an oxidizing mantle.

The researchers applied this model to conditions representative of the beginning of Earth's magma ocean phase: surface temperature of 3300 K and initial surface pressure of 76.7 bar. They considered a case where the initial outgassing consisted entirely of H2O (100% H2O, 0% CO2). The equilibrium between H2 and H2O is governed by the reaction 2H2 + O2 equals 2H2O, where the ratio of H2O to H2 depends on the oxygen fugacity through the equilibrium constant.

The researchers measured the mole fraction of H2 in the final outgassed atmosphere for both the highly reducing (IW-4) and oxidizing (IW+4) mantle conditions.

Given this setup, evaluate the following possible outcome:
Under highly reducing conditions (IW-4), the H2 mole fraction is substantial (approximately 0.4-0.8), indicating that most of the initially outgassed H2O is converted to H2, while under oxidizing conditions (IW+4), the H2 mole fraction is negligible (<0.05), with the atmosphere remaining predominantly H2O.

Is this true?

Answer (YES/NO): NO